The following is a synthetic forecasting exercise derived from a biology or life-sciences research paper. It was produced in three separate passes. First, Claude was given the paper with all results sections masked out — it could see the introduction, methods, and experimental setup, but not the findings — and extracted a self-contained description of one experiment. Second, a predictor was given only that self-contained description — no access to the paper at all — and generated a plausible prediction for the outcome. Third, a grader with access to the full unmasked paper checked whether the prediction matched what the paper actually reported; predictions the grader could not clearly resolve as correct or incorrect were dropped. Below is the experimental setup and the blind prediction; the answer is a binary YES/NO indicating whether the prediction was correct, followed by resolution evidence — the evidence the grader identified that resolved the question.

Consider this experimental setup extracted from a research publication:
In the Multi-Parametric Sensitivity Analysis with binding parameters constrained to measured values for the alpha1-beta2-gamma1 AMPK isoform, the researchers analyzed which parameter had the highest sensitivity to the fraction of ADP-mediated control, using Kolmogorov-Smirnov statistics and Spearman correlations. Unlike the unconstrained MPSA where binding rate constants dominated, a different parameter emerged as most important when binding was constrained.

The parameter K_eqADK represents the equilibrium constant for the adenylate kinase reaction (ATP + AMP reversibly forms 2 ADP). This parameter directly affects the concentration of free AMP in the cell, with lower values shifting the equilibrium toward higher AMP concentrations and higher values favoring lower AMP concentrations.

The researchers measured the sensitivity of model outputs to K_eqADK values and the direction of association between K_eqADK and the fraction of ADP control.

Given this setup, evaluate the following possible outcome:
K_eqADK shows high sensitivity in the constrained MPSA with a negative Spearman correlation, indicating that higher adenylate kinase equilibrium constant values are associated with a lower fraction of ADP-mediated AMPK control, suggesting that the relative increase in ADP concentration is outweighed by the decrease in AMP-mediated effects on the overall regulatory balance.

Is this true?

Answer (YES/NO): NO